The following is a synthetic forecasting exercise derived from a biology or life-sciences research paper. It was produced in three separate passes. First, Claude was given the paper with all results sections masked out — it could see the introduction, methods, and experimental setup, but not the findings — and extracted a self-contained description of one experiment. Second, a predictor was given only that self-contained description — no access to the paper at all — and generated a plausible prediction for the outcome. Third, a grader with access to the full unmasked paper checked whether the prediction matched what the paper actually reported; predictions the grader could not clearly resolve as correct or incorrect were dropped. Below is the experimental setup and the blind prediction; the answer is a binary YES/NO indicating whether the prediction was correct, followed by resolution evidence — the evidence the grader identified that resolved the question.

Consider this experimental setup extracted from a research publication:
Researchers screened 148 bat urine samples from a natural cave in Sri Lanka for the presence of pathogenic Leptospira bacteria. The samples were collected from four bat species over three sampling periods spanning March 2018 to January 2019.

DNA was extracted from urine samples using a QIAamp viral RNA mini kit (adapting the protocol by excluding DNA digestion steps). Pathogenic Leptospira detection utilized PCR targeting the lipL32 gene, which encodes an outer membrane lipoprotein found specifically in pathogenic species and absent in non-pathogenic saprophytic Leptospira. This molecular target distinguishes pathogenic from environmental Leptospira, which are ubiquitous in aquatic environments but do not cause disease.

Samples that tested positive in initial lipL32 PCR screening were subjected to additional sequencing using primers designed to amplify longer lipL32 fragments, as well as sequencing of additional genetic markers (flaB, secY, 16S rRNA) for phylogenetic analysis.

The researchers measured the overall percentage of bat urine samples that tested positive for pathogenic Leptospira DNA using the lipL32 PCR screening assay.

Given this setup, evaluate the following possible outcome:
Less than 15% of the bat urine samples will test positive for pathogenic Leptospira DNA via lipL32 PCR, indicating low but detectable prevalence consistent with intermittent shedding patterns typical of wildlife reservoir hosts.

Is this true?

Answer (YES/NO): YES